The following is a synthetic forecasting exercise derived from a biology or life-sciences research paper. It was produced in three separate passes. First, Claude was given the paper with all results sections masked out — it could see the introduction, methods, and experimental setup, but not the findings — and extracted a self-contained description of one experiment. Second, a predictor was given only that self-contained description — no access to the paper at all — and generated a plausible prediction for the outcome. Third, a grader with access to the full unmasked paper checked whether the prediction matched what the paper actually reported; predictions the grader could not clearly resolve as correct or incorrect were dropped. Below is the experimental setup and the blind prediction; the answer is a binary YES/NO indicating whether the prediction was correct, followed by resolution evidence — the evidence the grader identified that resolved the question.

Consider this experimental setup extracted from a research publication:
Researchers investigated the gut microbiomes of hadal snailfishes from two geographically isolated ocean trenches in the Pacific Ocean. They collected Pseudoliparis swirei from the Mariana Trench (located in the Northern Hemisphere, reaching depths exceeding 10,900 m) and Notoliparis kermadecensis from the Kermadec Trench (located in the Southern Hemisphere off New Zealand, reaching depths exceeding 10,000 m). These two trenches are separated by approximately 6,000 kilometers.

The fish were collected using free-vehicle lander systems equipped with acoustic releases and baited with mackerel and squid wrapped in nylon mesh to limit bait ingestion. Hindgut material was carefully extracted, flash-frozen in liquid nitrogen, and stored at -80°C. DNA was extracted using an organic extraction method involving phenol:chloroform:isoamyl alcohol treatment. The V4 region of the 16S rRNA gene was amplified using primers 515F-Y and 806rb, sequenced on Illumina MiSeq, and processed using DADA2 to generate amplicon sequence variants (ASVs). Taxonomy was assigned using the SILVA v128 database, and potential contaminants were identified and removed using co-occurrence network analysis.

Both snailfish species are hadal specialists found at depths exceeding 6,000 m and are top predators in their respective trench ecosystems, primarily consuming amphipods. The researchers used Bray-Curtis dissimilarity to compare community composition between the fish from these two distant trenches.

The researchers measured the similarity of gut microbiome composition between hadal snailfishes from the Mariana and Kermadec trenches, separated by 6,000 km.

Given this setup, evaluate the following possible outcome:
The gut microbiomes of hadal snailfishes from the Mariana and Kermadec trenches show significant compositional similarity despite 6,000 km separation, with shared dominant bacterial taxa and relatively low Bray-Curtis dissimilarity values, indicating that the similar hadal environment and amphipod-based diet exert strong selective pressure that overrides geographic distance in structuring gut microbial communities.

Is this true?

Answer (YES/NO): YES